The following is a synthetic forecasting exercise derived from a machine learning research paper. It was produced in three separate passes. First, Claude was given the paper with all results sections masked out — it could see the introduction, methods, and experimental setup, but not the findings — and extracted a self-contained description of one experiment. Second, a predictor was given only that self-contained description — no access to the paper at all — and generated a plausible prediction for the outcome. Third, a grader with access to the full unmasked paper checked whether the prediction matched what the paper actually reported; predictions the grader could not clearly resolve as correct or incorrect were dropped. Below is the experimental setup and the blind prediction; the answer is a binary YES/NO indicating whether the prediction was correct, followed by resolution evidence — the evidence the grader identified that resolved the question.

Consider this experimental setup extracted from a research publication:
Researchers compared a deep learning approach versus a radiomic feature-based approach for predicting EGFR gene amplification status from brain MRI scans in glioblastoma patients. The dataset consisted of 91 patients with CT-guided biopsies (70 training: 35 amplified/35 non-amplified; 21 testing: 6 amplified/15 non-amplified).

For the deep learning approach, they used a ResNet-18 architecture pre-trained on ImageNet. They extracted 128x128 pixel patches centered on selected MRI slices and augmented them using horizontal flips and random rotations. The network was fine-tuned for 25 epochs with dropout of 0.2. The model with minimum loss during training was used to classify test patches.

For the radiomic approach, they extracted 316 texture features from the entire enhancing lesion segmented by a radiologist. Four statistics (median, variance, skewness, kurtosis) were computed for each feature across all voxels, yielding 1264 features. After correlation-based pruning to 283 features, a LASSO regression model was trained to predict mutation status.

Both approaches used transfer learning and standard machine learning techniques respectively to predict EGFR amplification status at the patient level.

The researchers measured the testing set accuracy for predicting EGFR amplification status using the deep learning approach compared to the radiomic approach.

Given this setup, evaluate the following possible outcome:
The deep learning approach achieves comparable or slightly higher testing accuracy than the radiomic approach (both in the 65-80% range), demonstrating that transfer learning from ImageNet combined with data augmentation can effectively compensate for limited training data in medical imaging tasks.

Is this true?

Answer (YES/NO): NO